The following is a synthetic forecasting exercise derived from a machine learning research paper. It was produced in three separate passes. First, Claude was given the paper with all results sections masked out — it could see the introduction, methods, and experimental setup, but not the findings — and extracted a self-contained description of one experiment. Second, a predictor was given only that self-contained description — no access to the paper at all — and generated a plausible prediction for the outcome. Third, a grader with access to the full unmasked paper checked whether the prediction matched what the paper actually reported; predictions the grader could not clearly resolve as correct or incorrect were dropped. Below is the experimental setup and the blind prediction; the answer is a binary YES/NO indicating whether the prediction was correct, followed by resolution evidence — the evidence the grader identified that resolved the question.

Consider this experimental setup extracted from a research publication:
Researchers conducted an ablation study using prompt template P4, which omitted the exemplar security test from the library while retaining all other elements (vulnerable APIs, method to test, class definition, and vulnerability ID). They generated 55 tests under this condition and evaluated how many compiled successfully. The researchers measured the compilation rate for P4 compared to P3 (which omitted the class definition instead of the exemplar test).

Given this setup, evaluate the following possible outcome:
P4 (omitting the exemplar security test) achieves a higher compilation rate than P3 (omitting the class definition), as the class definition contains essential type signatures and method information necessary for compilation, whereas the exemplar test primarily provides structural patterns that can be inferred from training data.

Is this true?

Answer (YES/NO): YES